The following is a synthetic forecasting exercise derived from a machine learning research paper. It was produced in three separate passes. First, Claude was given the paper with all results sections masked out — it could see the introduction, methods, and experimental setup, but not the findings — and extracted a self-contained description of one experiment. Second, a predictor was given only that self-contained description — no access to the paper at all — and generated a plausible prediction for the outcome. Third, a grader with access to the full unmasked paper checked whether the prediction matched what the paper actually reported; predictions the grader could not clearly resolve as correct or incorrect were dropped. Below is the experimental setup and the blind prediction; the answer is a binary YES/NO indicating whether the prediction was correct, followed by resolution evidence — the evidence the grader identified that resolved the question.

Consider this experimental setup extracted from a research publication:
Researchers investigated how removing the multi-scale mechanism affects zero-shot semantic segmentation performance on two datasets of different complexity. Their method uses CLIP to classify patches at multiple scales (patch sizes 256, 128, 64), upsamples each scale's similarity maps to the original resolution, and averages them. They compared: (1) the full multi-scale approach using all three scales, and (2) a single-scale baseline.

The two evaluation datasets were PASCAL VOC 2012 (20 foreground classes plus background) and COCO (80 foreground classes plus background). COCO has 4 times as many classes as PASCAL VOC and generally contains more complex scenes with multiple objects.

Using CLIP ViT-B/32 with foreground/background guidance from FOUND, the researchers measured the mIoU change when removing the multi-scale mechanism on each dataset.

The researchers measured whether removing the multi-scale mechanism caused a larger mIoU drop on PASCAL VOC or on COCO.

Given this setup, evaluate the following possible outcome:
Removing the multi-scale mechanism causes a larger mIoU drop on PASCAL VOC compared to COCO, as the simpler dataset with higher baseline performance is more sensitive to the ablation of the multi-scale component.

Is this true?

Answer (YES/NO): NO